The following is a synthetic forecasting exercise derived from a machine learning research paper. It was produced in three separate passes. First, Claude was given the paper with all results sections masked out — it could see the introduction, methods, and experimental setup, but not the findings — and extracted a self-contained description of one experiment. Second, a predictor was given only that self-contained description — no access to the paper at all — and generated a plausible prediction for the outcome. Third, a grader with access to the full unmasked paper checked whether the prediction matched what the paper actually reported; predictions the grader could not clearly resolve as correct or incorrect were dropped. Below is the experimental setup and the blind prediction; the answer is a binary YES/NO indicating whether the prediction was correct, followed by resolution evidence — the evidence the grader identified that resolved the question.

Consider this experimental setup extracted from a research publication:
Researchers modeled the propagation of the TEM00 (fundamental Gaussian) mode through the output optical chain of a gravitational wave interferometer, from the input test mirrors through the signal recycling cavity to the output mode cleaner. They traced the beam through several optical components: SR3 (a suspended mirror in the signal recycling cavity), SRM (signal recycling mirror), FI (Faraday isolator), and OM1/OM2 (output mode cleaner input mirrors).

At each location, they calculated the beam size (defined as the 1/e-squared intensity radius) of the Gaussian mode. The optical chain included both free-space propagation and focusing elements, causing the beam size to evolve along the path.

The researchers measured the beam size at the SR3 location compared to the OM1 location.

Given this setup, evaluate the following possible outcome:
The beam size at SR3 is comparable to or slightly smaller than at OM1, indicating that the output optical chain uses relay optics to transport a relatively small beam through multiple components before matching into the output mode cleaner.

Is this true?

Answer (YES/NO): NO